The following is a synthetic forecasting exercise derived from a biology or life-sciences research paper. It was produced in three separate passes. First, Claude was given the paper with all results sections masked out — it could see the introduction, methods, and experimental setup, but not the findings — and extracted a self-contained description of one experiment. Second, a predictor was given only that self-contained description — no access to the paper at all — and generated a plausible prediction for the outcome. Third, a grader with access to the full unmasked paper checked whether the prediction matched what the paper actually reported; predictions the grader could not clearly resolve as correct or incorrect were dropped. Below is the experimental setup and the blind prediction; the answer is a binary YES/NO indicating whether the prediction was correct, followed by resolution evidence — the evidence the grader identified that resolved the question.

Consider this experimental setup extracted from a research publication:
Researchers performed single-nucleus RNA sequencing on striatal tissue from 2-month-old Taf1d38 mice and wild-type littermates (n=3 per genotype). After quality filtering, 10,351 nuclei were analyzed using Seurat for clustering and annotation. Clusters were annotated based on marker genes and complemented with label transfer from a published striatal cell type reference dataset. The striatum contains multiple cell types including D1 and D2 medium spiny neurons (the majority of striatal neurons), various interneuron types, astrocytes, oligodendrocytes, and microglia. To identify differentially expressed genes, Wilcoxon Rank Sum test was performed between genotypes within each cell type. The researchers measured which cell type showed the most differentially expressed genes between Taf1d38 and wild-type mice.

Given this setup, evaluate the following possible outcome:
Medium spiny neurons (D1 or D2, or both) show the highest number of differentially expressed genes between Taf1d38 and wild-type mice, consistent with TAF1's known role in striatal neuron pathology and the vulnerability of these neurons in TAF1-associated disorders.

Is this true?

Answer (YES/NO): NO